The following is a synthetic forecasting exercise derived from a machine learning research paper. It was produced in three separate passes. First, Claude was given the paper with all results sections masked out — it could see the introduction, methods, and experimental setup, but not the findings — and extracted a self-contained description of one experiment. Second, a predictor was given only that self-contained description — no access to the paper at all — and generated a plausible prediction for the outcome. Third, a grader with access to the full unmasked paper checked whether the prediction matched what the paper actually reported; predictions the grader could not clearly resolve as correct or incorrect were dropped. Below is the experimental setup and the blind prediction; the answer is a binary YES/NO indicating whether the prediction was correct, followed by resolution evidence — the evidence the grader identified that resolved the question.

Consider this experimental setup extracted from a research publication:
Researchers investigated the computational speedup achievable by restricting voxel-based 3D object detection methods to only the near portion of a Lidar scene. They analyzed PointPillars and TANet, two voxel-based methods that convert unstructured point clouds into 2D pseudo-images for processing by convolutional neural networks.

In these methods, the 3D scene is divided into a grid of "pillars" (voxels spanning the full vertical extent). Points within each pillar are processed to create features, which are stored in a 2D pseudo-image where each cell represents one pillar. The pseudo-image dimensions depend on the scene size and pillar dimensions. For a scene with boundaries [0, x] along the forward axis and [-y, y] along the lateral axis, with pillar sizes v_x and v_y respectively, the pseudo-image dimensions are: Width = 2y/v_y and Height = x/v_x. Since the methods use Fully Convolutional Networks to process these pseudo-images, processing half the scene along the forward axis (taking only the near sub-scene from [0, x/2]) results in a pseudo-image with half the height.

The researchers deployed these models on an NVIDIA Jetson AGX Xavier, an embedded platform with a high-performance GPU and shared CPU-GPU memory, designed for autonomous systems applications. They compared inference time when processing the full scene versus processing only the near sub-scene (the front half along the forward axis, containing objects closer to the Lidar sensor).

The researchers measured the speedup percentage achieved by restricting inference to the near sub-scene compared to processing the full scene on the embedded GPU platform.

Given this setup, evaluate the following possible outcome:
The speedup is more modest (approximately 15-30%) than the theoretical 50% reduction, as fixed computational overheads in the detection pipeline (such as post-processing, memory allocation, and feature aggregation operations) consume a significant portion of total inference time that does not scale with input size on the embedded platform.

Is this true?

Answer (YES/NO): NO